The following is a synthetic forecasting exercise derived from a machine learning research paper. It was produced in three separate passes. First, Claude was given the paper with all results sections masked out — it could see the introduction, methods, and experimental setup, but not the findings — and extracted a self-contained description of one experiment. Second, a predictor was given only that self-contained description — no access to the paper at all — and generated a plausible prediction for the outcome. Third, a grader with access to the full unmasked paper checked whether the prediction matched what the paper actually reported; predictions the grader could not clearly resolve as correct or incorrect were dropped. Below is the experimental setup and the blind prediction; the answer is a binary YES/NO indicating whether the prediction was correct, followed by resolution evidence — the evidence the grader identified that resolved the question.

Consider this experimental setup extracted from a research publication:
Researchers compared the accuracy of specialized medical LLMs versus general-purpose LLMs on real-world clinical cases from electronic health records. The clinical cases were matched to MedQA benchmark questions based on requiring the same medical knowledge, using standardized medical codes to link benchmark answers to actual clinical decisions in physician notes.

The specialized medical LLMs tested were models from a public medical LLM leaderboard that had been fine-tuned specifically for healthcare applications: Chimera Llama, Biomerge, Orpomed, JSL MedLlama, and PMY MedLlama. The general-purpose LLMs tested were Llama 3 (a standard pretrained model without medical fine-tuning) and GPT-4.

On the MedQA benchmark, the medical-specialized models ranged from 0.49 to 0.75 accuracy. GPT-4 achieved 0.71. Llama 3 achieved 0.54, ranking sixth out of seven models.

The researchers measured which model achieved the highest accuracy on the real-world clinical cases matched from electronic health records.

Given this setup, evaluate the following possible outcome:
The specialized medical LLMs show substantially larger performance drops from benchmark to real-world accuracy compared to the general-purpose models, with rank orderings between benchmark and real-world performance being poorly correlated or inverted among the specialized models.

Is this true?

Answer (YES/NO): NO